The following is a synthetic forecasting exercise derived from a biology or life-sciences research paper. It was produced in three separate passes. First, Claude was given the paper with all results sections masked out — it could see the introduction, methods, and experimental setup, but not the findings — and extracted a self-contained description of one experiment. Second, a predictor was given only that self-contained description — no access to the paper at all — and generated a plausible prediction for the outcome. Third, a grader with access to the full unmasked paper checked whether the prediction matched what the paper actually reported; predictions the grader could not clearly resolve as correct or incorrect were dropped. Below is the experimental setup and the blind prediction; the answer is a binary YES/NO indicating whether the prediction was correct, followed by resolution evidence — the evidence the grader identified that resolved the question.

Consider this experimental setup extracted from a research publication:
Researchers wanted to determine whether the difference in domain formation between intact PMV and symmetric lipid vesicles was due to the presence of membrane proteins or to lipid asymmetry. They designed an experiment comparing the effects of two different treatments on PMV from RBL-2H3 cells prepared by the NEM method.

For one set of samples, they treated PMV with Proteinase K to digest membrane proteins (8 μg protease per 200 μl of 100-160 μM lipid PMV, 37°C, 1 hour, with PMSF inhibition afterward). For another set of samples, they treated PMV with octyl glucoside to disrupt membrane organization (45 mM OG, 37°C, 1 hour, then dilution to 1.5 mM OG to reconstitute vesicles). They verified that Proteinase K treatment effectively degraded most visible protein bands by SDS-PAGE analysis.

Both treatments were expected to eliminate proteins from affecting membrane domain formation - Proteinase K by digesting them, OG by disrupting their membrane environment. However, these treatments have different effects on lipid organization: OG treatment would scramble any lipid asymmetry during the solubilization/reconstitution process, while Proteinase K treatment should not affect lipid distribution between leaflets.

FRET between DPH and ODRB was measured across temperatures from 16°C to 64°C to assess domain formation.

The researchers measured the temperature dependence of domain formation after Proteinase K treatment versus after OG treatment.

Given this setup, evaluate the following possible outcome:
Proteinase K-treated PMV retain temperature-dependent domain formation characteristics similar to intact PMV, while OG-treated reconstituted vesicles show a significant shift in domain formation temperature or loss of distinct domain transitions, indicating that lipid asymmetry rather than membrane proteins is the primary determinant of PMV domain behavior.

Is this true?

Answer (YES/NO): YES